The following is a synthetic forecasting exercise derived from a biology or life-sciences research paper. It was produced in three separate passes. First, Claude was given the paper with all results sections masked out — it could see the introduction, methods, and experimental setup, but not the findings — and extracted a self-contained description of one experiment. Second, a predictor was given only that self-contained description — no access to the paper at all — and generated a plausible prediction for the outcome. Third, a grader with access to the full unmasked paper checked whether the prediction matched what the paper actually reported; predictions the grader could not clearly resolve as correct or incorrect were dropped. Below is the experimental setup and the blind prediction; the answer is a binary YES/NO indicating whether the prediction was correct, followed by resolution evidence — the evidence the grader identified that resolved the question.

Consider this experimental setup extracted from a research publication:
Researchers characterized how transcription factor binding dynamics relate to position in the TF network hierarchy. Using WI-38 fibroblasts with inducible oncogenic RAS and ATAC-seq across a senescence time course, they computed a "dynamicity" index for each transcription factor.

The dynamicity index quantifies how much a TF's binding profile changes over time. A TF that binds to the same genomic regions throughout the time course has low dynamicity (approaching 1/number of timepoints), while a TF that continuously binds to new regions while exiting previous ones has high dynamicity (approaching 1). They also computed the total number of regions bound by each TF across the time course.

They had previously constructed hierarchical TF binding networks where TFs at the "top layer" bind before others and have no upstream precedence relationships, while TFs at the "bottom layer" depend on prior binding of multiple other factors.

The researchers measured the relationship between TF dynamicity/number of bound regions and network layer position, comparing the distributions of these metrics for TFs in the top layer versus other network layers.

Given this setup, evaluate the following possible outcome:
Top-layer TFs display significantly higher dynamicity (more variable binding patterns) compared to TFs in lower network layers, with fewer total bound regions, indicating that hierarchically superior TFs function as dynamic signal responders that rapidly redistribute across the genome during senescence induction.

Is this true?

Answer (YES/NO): NO